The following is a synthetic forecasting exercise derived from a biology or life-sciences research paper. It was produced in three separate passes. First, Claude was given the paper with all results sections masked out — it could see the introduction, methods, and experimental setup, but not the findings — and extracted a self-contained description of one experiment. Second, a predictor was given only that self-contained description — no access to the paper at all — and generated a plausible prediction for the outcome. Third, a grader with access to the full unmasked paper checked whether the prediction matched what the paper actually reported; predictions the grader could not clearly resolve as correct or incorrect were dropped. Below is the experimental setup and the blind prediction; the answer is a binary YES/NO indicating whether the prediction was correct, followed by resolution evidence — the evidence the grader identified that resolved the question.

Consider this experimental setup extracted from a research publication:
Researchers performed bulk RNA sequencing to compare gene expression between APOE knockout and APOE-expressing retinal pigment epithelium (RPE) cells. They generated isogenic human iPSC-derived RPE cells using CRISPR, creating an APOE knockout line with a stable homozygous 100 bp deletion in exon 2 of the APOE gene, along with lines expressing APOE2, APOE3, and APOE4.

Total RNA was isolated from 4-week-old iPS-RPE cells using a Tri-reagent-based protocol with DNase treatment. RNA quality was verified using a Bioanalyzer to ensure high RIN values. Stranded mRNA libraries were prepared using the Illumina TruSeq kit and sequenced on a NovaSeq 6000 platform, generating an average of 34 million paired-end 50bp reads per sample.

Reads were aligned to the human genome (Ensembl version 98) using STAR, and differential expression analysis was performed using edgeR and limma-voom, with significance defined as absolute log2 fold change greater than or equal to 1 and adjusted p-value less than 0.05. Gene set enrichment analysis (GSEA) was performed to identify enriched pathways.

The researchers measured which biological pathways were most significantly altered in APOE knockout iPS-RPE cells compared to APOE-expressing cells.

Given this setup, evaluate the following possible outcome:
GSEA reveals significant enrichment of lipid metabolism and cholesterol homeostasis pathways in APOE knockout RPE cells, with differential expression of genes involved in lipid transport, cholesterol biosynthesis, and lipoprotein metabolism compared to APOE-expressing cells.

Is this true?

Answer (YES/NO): YES